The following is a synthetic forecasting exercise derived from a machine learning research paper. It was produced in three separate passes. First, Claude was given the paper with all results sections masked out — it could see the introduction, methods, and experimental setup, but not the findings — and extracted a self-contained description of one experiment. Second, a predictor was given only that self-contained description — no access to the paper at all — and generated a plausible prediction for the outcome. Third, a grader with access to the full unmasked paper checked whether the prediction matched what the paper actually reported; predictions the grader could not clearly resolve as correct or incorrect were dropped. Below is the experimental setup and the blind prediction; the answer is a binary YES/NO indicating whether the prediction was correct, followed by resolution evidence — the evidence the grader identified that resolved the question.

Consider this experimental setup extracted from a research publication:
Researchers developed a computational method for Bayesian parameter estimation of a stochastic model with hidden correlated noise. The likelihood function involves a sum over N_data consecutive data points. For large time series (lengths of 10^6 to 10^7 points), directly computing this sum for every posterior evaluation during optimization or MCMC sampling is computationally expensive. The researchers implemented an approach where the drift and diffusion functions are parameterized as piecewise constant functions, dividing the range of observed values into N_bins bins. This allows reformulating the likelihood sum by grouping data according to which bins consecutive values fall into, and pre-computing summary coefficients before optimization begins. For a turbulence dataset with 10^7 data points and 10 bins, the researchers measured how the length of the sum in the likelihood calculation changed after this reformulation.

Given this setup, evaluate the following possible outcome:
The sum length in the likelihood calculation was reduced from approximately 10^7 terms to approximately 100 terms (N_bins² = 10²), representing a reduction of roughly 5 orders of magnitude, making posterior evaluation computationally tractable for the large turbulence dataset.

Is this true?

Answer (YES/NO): NO